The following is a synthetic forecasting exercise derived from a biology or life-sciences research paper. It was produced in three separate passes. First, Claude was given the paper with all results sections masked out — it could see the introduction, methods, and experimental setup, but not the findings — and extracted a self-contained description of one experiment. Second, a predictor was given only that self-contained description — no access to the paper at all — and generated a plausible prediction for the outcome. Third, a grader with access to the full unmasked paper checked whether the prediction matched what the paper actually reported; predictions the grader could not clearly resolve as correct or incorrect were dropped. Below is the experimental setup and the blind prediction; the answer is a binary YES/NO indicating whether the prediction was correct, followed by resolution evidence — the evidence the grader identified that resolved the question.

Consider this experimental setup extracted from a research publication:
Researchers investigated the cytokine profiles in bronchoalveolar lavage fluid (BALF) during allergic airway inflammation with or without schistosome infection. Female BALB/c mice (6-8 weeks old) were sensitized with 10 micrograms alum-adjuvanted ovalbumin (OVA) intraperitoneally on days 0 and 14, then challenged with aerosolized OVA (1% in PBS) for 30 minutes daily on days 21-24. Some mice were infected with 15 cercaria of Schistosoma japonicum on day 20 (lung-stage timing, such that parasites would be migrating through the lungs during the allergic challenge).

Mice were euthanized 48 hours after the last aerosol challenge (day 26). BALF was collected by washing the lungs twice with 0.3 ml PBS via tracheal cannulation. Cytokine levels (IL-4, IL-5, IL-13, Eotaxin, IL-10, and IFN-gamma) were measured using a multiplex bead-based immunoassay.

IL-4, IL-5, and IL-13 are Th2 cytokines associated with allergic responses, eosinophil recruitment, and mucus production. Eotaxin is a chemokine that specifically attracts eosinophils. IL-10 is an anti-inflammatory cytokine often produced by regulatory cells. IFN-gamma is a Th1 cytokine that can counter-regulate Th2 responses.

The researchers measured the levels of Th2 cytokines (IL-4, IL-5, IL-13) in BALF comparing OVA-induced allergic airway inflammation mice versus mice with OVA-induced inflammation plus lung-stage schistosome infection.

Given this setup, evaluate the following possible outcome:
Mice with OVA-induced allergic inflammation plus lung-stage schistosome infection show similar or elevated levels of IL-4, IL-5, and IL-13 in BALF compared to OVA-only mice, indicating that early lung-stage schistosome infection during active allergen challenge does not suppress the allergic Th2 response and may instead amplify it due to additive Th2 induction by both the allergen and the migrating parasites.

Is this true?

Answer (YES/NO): NO